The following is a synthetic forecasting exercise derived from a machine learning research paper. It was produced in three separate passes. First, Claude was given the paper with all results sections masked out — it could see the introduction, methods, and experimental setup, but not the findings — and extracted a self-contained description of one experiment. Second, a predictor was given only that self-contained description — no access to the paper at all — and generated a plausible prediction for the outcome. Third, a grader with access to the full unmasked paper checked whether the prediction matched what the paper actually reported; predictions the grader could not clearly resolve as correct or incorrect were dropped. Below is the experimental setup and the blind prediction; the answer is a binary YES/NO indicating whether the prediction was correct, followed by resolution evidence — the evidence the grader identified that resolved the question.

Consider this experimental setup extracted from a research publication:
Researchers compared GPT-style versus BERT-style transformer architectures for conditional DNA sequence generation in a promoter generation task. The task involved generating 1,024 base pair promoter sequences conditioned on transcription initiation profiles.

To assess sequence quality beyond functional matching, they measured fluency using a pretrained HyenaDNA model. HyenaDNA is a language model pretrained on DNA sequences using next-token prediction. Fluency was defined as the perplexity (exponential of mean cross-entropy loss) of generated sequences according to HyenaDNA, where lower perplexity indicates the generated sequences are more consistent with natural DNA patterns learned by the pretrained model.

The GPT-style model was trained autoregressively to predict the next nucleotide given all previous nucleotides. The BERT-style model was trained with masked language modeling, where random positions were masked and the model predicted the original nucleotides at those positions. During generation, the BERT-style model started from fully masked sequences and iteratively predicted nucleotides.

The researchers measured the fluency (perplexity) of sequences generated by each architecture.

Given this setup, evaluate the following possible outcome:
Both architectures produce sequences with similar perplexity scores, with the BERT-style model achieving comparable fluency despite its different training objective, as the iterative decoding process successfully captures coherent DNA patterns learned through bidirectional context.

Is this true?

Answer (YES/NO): NO